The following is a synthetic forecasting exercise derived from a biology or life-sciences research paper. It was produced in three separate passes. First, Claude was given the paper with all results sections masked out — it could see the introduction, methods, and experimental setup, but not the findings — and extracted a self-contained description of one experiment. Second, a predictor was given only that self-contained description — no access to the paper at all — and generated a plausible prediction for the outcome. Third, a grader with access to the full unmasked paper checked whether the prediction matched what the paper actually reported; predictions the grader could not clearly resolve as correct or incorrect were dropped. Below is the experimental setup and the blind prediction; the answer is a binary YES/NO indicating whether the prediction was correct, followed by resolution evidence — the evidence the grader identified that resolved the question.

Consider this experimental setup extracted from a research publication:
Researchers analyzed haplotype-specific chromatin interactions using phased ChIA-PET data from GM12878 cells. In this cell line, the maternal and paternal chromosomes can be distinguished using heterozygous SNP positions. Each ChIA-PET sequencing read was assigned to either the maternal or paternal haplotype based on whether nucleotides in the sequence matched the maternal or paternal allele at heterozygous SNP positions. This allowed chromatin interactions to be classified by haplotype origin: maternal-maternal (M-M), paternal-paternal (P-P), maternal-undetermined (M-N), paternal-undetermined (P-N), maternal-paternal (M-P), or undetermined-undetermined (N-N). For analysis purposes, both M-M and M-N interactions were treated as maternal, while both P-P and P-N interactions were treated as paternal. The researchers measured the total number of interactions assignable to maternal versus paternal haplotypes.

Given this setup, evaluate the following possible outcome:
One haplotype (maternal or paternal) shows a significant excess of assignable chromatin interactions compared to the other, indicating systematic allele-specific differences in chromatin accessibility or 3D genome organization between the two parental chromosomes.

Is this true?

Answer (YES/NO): NO